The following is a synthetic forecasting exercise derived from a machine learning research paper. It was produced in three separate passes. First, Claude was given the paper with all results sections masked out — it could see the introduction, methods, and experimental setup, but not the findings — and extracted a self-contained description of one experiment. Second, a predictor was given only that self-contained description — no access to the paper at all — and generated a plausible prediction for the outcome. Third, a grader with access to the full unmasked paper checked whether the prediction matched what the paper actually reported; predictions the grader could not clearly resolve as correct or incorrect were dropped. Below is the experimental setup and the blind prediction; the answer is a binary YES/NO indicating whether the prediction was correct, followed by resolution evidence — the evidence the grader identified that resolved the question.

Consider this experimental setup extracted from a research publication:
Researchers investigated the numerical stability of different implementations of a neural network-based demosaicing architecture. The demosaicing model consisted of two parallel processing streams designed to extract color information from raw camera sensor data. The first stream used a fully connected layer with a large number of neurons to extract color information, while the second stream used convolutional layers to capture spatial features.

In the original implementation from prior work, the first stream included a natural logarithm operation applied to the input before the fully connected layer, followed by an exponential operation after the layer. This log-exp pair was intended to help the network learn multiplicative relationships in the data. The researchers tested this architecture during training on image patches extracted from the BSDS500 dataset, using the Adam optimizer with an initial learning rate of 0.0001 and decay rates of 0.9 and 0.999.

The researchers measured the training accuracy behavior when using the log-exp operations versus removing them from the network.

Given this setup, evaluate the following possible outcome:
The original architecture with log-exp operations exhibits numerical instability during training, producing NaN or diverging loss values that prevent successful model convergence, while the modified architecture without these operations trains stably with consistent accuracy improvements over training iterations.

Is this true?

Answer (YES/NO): YES